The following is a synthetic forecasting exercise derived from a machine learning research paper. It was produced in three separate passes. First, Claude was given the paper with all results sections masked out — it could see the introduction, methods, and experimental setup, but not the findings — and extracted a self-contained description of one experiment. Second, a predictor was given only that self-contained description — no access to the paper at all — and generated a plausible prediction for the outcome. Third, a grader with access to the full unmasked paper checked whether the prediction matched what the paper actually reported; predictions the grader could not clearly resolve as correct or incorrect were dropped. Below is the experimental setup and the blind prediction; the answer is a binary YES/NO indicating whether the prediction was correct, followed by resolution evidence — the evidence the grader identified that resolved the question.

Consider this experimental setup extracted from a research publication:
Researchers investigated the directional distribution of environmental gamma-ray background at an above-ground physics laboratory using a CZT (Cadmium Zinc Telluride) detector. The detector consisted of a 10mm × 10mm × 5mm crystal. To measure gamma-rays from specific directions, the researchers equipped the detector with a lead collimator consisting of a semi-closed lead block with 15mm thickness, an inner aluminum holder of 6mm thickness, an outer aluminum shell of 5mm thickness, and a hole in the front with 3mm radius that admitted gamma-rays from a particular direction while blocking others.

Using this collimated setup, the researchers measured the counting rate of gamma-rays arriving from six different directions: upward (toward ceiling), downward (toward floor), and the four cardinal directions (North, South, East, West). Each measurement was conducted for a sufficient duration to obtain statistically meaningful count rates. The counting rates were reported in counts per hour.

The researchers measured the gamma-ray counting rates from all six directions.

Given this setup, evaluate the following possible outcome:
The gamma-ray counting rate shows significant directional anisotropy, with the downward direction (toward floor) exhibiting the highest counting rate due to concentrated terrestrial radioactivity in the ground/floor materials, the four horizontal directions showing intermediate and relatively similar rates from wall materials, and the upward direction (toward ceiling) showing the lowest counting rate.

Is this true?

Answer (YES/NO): NO